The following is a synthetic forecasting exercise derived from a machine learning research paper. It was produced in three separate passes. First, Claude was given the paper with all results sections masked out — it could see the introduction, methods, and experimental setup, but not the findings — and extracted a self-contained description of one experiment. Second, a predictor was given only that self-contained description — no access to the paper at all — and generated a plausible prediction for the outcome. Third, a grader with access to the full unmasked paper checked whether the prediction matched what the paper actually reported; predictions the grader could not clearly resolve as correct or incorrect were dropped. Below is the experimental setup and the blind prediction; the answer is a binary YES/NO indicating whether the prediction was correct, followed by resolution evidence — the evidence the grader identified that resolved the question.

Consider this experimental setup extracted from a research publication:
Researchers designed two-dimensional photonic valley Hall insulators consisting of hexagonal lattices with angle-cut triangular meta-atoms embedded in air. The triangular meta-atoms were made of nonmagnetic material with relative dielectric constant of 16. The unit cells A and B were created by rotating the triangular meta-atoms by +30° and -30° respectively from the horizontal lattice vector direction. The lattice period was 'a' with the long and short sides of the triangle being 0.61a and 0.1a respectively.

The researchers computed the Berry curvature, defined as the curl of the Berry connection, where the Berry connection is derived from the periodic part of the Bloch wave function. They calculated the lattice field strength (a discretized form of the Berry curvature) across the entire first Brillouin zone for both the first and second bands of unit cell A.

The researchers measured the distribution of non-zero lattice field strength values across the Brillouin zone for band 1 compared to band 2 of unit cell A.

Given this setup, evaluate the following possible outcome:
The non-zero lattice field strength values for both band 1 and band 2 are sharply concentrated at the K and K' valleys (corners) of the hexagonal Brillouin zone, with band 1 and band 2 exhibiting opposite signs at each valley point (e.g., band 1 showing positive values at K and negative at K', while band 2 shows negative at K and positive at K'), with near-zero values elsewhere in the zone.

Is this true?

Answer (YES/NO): NO